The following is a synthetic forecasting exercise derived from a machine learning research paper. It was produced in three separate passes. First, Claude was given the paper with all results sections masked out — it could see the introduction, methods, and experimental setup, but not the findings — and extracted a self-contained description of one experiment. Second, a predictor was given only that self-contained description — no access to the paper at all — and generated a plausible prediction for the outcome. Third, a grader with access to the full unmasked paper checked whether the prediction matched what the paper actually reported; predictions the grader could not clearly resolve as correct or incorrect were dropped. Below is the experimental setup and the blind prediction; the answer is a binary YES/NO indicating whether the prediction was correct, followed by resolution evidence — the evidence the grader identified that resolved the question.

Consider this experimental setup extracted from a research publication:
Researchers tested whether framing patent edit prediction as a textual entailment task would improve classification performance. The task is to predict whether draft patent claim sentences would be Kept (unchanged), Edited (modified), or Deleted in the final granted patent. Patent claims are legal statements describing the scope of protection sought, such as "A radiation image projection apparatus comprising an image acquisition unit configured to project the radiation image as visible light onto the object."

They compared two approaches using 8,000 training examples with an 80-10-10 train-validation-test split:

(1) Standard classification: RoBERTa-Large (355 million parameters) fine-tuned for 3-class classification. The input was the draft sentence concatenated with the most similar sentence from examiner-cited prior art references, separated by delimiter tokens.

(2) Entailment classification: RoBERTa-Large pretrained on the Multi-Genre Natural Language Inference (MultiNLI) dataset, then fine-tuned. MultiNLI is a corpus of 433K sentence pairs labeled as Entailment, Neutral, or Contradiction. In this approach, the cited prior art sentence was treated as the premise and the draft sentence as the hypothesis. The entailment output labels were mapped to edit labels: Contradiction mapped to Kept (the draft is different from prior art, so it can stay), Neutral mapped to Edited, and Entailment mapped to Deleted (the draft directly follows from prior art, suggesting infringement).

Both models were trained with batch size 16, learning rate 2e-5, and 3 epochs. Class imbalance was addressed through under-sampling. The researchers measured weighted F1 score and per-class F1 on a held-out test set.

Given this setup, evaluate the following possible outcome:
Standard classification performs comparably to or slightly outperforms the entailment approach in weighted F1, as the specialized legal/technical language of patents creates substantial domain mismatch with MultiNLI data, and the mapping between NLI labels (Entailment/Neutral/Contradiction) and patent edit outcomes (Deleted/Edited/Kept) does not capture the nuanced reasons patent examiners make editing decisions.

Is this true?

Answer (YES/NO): NO